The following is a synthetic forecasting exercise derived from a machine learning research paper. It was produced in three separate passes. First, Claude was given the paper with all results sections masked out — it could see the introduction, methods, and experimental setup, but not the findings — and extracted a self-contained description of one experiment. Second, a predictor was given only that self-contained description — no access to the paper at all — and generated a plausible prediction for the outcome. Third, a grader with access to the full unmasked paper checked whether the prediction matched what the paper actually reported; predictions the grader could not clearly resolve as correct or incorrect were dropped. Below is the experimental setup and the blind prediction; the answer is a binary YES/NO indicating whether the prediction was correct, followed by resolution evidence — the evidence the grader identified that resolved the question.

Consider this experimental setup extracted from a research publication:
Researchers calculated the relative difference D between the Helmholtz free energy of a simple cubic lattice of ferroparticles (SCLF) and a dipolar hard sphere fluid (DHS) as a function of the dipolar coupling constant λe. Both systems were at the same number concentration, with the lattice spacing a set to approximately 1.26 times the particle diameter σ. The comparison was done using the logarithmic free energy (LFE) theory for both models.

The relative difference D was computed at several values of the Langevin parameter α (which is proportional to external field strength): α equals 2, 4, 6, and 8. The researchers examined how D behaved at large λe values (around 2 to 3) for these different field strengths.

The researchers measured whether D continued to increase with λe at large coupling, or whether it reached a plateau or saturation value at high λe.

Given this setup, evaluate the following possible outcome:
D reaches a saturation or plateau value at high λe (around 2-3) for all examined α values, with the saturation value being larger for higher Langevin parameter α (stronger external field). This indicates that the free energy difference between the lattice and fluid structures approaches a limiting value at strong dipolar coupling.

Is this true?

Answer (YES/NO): NO